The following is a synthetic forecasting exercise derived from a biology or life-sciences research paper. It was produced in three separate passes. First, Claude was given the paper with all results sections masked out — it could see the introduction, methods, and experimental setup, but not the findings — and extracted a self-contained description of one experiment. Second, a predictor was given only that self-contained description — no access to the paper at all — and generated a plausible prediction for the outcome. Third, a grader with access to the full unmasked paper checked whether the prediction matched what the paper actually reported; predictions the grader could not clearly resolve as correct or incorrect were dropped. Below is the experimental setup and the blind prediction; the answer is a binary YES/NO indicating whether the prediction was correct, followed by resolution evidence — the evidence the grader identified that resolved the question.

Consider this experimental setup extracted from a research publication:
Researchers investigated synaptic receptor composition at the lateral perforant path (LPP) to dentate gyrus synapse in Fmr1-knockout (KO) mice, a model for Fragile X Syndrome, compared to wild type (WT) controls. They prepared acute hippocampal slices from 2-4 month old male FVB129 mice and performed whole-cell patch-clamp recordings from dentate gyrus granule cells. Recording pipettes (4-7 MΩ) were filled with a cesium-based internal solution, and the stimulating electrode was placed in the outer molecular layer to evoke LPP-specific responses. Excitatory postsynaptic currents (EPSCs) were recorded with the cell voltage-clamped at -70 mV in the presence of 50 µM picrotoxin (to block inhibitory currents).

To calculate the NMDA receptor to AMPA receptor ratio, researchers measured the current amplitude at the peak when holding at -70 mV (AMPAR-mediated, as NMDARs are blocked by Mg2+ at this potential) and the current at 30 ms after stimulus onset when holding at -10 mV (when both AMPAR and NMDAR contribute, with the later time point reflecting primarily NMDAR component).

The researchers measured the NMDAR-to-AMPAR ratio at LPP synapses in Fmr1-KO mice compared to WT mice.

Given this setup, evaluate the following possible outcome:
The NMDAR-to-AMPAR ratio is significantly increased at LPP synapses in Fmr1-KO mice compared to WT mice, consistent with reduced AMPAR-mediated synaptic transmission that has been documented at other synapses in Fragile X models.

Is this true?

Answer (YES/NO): NO